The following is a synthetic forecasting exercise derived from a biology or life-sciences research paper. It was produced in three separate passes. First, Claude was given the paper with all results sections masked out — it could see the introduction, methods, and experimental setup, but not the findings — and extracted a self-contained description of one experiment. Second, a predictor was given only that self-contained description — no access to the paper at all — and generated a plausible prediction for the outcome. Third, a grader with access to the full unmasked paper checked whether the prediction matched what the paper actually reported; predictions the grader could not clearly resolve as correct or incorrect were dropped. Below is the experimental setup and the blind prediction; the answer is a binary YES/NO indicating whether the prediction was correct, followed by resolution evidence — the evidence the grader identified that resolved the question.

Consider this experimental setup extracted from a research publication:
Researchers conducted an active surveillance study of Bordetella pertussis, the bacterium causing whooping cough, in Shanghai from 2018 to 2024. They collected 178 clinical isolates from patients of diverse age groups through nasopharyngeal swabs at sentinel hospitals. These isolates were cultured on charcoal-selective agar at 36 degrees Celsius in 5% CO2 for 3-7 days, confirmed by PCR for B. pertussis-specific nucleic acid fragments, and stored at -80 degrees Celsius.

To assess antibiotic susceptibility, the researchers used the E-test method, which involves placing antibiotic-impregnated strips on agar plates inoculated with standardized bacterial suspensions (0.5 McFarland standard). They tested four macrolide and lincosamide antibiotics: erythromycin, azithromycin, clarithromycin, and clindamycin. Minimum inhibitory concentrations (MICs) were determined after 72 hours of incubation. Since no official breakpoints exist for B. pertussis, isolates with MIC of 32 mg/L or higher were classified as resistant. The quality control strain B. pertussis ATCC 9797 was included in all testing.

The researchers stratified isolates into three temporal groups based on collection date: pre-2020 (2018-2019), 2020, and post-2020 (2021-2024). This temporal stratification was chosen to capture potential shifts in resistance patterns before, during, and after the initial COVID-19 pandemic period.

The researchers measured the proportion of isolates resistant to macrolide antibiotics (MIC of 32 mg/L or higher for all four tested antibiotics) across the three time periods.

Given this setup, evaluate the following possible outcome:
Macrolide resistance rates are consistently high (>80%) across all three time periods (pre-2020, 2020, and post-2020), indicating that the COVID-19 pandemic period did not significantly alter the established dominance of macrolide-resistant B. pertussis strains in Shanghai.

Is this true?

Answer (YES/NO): NO